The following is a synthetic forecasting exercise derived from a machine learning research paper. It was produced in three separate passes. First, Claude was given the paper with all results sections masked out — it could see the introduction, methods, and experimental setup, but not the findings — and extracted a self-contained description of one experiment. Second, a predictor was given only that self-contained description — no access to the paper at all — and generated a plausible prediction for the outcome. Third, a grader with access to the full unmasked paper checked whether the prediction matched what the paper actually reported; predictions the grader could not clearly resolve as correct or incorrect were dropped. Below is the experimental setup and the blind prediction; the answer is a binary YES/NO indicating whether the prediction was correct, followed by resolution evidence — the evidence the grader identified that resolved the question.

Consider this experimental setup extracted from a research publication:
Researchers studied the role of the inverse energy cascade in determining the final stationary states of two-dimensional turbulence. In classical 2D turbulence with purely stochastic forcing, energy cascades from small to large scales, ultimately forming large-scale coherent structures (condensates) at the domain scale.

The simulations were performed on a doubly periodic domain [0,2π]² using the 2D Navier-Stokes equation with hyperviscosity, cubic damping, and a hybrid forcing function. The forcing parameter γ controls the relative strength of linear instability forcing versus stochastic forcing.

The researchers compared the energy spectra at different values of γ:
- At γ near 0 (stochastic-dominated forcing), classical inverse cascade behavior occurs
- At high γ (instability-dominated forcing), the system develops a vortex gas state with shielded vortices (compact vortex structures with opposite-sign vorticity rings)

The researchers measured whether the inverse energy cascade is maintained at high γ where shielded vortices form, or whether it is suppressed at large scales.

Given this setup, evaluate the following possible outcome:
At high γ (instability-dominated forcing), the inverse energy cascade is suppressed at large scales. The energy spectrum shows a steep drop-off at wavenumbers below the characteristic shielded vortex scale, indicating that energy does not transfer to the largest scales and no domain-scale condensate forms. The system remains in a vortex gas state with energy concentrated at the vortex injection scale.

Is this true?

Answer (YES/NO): YES